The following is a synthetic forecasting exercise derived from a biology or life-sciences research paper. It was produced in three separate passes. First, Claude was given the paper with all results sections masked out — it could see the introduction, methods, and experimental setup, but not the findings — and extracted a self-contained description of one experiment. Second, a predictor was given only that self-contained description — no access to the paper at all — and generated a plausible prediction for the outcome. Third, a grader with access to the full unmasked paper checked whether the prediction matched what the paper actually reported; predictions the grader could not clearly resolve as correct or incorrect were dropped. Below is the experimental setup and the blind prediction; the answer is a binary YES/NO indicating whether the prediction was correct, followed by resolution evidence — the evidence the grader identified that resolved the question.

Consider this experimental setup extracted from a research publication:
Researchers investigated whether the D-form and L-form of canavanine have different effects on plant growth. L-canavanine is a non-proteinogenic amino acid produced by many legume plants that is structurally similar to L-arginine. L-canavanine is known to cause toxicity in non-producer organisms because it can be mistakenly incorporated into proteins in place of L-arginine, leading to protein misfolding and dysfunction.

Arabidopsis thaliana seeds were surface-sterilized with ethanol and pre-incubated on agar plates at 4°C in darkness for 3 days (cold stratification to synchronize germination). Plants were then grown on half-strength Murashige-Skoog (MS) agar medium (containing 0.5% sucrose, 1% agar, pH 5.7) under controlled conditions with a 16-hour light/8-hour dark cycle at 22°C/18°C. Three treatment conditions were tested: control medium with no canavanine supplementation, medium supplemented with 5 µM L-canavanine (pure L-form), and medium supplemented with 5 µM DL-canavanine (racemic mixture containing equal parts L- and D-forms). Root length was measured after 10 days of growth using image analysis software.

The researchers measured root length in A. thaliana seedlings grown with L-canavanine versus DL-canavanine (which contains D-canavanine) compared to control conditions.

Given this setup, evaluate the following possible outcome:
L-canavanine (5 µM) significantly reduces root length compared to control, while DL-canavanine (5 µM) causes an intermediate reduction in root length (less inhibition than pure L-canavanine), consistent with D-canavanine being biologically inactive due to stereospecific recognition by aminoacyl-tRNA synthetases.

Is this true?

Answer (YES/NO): YES